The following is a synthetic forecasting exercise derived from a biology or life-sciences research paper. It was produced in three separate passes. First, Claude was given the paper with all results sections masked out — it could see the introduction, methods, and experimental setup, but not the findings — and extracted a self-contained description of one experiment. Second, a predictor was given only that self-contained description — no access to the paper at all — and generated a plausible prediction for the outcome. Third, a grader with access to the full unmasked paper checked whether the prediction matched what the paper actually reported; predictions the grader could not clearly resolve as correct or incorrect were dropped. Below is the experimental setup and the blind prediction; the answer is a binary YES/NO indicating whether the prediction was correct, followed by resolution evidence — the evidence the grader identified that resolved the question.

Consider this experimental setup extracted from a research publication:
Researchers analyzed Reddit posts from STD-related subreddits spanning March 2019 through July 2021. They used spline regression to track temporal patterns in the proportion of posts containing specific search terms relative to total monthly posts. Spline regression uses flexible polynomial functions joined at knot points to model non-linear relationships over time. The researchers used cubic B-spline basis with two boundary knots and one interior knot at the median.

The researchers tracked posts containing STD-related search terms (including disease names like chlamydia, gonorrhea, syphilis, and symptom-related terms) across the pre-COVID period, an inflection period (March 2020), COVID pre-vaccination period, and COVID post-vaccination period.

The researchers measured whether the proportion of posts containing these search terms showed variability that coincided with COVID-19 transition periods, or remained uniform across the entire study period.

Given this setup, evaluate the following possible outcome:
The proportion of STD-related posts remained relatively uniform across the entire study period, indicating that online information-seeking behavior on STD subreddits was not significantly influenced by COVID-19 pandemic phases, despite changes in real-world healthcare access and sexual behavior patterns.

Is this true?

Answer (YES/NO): NO